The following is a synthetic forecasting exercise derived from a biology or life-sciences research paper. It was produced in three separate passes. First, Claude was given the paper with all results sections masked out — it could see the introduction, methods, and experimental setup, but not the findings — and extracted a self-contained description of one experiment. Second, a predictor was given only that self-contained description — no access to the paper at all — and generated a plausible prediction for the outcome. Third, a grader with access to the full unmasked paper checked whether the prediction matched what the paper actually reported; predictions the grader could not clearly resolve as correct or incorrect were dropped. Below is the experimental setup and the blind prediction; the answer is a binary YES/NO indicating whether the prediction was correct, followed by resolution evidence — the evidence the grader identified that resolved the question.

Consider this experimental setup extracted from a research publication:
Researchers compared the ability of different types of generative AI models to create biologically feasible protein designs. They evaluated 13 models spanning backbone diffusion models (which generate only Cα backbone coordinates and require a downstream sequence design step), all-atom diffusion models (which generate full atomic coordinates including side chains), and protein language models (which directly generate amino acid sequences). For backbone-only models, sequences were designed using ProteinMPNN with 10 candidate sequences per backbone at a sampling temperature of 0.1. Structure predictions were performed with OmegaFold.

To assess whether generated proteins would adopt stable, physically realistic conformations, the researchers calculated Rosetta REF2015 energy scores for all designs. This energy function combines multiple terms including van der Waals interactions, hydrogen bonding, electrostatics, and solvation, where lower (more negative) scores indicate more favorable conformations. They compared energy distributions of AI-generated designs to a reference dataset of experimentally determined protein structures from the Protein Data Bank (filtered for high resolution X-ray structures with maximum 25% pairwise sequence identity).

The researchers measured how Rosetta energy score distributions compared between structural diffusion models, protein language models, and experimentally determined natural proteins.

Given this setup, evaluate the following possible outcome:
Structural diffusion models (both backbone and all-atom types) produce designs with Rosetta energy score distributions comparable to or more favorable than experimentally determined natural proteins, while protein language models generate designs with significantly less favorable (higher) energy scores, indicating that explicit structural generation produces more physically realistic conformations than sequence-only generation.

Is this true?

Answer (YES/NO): NO